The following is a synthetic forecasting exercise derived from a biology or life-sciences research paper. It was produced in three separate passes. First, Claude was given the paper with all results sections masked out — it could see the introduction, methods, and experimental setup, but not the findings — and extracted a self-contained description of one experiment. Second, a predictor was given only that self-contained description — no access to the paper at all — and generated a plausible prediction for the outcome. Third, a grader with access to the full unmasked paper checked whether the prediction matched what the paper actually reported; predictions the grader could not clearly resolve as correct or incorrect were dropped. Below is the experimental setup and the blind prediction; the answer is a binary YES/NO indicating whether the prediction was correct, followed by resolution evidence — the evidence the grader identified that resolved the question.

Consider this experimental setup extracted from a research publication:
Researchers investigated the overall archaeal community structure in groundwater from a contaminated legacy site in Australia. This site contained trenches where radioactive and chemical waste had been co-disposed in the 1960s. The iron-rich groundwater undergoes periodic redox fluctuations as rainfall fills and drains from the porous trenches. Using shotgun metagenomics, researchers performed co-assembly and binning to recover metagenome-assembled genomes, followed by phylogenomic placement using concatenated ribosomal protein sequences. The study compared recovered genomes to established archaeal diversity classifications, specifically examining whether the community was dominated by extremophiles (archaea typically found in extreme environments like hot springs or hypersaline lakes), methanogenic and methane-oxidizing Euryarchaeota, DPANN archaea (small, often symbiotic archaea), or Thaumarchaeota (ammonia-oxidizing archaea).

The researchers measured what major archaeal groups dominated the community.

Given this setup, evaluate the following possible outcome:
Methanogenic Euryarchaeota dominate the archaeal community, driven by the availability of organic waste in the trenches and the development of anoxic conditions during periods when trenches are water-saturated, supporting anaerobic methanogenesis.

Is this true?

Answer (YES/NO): NO